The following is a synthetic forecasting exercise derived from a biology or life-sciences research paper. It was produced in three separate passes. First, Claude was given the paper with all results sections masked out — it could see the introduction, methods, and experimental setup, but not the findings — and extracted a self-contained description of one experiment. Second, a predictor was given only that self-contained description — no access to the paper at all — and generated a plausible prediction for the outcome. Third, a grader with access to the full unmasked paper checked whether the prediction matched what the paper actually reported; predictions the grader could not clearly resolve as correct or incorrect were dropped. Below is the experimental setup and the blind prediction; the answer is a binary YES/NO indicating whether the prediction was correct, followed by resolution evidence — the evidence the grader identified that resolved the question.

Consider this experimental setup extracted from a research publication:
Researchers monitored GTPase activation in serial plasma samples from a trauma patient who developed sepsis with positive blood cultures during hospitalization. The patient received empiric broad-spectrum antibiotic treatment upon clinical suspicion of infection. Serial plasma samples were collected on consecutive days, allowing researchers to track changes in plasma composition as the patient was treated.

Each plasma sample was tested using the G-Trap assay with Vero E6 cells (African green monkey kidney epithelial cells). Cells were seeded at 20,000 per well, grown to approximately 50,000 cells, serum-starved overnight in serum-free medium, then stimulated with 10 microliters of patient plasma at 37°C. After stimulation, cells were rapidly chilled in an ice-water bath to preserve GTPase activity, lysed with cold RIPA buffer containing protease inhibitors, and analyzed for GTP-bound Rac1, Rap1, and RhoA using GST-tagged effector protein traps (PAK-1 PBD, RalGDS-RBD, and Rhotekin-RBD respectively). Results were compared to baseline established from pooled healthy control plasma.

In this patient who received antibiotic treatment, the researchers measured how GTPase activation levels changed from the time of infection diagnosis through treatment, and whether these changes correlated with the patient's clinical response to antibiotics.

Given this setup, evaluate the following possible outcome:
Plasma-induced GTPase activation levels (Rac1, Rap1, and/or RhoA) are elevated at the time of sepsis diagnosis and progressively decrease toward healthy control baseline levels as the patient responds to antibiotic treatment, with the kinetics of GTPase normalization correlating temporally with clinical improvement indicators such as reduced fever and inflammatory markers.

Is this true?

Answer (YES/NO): YES